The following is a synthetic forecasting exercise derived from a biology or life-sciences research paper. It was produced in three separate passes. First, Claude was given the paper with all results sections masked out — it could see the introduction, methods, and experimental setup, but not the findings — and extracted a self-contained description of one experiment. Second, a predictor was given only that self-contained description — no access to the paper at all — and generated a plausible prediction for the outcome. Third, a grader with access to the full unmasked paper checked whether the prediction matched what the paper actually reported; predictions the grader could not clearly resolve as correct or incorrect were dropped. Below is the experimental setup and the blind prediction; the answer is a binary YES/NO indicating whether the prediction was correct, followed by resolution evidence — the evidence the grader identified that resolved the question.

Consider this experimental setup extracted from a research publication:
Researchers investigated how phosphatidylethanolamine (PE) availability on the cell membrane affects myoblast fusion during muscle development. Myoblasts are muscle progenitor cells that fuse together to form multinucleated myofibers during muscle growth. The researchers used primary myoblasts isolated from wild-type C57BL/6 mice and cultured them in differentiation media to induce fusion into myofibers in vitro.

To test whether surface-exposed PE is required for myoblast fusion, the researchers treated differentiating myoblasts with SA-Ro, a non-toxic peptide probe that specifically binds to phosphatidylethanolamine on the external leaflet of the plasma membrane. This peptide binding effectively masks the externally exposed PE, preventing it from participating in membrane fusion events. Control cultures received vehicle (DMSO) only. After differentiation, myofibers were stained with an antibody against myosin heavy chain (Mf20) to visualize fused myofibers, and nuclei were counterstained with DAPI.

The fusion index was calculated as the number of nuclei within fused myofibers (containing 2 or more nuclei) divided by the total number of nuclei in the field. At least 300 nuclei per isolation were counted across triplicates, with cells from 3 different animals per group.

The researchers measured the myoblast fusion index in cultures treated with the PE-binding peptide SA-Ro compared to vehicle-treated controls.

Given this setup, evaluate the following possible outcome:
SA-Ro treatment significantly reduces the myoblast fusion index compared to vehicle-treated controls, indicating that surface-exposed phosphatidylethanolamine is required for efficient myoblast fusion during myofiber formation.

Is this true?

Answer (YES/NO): YES